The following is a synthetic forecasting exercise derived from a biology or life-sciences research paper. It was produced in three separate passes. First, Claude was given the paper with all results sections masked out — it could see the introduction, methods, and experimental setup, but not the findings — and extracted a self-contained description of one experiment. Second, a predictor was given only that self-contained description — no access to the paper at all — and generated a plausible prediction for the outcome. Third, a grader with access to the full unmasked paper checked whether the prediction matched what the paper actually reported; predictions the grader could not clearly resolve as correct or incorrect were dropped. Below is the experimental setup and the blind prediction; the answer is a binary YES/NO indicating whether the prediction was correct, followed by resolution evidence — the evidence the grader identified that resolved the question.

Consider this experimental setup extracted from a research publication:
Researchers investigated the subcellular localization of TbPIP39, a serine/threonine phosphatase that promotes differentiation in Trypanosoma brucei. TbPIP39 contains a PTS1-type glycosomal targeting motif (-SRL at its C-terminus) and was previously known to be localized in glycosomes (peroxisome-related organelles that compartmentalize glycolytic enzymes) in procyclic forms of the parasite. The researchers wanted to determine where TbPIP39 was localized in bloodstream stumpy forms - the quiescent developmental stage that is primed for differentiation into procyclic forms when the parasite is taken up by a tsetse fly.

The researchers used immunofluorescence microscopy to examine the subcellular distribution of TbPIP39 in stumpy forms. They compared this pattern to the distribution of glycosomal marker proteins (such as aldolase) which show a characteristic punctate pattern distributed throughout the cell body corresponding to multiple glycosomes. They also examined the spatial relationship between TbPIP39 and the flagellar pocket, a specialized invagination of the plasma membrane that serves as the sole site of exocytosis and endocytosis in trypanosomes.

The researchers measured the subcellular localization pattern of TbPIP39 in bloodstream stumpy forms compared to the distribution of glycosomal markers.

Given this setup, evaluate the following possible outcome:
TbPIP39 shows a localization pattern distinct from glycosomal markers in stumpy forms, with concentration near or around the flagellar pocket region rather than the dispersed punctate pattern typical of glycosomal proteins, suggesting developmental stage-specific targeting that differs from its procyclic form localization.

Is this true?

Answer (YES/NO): YES